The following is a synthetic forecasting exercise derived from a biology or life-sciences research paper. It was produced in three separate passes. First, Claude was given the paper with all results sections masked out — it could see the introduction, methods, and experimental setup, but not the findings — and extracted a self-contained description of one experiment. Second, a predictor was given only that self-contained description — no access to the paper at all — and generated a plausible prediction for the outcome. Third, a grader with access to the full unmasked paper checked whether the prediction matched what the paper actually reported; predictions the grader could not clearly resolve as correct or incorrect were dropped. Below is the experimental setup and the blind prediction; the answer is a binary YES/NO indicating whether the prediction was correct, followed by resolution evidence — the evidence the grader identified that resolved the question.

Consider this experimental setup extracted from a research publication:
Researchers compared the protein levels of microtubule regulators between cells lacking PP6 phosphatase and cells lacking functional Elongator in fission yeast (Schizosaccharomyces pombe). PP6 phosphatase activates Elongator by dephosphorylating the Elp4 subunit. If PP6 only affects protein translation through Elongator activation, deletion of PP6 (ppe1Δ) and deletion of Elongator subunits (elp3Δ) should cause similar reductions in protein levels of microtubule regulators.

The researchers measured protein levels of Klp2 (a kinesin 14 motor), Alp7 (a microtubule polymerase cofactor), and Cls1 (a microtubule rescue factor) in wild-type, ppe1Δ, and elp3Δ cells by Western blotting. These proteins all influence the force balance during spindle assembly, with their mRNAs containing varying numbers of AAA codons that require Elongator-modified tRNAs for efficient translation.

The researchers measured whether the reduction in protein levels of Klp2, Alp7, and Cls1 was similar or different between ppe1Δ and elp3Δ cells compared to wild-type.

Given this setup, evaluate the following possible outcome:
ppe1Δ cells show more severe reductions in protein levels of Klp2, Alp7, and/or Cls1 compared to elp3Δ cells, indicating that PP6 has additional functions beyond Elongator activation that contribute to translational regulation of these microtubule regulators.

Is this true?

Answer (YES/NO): YES